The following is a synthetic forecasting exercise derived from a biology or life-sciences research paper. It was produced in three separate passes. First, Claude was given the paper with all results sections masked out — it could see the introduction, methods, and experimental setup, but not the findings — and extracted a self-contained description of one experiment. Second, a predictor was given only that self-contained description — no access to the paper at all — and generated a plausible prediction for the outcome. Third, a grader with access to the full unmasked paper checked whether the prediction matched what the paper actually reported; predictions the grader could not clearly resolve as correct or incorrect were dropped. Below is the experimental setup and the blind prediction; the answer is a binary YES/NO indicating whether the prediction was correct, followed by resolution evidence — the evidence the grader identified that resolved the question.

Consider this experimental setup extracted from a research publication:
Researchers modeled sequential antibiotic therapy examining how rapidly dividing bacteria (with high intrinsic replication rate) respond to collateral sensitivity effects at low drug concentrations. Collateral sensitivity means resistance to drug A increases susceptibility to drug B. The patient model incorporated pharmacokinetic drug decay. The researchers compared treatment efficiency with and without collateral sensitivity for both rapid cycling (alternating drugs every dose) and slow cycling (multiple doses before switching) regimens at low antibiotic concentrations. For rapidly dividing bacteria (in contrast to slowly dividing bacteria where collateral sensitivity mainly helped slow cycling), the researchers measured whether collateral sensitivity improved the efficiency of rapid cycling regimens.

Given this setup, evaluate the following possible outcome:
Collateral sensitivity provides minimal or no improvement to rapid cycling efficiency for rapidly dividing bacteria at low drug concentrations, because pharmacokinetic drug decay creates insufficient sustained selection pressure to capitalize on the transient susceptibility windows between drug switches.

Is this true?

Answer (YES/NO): NO